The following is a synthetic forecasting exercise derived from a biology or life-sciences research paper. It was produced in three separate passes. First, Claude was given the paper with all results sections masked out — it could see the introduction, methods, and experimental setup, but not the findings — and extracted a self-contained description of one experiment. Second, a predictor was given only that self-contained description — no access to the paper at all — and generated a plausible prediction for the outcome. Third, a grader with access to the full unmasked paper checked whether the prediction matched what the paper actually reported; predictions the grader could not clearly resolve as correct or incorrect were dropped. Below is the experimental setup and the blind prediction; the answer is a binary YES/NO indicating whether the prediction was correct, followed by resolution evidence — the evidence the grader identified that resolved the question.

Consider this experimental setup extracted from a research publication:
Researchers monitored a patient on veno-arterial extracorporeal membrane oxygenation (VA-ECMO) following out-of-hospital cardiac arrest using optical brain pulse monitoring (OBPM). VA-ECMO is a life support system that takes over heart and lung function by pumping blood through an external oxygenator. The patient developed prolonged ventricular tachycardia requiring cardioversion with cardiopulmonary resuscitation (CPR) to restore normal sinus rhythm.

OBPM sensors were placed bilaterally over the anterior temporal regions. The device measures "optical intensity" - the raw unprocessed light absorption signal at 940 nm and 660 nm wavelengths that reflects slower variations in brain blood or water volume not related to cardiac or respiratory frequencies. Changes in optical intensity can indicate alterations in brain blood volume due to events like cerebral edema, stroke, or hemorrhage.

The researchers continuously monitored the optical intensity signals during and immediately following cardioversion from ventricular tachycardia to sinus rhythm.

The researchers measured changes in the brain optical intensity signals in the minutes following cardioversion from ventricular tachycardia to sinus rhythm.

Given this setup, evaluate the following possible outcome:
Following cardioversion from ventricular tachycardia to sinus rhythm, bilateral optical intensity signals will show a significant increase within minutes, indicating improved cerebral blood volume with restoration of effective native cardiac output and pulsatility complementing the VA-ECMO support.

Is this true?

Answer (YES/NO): NO